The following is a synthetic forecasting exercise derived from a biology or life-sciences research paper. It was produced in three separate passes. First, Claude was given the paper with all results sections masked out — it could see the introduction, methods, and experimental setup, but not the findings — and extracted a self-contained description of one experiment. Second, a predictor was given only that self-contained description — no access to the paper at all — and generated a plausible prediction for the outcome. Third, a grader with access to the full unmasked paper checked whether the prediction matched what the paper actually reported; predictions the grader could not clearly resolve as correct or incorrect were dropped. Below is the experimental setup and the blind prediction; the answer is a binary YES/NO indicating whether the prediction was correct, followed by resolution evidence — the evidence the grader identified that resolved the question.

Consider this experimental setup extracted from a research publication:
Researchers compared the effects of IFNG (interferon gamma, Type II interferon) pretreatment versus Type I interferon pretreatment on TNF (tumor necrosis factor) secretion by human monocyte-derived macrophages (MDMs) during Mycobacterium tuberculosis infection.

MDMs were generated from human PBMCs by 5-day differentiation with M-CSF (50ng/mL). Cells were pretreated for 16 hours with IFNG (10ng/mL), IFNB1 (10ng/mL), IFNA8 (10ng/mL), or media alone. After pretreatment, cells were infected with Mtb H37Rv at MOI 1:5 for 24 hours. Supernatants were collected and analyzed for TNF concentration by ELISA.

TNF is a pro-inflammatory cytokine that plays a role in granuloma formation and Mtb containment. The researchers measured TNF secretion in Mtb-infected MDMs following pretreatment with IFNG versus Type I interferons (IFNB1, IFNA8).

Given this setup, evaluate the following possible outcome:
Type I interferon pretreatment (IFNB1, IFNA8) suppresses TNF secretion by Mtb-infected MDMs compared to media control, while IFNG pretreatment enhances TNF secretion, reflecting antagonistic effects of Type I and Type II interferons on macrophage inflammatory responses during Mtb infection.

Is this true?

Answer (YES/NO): NO